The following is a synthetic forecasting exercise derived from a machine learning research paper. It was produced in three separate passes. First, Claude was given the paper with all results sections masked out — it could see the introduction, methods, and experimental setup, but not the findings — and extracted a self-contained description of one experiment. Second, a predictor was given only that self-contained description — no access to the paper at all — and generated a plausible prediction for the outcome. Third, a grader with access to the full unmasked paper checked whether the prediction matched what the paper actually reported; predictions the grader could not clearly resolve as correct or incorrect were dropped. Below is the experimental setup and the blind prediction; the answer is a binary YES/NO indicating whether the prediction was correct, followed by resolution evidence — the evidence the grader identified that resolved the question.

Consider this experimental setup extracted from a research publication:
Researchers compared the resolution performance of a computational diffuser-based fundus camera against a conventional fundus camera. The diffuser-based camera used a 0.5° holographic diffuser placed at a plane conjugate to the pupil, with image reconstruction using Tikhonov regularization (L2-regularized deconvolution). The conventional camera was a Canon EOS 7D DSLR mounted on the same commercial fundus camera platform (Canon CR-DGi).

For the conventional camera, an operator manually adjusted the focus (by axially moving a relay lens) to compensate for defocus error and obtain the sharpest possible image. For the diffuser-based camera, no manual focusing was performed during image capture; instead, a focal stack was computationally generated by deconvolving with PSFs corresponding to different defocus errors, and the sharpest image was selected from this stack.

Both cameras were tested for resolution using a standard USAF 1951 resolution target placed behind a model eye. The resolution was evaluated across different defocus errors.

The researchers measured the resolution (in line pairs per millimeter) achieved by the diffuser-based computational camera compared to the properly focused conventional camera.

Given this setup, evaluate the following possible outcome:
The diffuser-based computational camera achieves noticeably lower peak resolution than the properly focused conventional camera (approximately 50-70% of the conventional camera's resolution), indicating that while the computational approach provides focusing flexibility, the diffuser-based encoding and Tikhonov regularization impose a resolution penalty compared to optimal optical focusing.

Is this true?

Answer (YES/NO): NO